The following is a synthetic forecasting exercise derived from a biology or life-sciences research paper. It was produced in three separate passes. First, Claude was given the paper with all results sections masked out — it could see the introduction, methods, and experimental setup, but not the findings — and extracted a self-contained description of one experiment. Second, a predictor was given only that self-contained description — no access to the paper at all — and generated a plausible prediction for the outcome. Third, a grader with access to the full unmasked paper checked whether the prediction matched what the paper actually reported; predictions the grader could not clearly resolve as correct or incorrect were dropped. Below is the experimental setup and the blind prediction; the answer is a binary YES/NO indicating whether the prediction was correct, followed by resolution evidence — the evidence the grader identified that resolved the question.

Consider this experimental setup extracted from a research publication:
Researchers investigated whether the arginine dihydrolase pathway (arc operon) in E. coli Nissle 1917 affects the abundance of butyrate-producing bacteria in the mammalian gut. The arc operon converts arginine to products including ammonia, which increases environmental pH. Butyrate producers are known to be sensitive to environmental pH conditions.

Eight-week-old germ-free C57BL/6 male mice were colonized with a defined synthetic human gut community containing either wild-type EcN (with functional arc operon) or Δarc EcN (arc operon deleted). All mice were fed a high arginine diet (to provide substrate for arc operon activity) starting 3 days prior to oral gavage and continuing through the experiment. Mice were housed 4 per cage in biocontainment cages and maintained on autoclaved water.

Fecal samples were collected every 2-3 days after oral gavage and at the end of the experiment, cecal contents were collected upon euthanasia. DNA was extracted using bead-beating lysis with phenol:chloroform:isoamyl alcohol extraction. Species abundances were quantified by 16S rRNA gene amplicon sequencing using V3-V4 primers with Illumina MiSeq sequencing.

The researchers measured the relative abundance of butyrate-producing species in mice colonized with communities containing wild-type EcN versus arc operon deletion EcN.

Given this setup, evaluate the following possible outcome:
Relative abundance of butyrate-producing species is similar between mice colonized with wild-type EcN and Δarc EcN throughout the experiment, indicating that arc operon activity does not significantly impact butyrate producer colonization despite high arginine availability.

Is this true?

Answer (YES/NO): NO